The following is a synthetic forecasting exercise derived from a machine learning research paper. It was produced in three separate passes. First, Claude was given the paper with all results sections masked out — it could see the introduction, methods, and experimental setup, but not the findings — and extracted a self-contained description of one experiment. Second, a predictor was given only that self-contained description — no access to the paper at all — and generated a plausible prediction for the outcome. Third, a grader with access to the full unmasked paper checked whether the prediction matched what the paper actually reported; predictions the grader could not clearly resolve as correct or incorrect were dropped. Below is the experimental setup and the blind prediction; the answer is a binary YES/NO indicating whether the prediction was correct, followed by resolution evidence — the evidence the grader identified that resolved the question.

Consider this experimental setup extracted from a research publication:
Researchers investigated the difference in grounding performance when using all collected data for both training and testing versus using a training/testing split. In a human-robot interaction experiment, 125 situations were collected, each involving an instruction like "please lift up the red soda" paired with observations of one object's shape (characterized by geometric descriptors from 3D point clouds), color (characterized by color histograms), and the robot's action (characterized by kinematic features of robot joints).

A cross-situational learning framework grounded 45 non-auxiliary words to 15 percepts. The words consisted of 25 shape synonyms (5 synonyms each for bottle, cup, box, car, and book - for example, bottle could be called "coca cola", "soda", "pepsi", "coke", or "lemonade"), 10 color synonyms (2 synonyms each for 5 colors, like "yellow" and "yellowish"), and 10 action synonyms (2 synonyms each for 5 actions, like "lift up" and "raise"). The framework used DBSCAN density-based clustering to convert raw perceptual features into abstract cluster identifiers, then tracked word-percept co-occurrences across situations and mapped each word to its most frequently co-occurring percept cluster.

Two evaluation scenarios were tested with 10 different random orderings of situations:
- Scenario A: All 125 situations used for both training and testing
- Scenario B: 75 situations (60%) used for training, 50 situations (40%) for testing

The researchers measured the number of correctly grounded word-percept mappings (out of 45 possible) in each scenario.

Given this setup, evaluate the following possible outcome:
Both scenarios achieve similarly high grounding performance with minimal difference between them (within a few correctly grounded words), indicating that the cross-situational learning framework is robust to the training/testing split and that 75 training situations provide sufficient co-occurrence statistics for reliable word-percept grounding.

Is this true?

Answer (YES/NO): NO